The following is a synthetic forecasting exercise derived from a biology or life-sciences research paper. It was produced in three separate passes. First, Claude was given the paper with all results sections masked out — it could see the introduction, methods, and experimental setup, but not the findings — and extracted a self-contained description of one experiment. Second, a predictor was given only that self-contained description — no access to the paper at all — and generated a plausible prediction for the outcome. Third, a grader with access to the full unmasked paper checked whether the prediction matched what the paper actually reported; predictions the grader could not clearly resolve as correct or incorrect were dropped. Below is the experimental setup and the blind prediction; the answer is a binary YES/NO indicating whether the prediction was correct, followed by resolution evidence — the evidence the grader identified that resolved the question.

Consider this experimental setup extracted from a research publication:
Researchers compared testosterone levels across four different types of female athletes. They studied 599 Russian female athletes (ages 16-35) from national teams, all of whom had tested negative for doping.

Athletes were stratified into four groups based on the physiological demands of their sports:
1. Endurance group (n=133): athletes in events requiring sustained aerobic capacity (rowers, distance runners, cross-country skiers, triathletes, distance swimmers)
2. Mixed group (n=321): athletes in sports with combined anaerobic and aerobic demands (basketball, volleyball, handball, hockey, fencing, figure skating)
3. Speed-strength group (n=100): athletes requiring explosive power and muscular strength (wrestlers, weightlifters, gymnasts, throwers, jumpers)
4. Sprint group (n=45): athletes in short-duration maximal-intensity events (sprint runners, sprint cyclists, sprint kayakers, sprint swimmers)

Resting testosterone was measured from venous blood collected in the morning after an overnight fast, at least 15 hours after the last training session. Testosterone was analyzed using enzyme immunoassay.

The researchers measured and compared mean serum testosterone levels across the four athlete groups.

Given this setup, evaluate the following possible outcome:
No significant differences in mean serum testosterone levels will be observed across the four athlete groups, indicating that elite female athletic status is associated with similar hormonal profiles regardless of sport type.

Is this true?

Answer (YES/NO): YES